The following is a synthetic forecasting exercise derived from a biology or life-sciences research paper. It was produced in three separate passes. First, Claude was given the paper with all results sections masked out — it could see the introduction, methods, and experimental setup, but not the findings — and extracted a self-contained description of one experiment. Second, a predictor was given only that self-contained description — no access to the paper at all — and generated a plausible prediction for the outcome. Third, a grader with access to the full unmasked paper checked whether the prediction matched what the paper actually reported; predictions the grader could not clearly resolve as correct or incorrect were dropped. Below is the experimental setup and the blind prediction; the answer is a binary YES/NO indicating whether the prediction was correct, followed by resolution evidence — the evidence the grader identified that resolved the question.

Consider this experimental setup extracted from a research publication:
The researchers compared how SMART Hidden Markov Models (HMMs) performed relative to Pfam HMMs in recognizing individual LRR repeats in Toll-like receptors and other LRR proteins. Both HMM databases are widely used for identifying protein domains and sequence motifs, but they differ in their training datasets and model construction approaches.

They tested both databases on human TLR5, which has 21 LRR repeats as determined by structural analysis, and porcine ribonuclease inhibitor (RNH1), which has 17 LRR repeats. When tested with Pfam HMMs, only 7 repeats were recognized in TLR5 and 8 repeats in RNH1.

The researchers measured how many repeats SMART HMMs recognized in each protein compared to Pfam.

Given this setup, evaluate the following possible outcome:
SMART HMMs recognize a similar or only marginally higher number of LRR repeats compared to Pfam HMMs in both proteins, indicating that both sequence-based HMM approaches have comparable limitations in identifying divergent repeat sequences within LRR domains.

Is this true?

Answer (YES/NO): NO